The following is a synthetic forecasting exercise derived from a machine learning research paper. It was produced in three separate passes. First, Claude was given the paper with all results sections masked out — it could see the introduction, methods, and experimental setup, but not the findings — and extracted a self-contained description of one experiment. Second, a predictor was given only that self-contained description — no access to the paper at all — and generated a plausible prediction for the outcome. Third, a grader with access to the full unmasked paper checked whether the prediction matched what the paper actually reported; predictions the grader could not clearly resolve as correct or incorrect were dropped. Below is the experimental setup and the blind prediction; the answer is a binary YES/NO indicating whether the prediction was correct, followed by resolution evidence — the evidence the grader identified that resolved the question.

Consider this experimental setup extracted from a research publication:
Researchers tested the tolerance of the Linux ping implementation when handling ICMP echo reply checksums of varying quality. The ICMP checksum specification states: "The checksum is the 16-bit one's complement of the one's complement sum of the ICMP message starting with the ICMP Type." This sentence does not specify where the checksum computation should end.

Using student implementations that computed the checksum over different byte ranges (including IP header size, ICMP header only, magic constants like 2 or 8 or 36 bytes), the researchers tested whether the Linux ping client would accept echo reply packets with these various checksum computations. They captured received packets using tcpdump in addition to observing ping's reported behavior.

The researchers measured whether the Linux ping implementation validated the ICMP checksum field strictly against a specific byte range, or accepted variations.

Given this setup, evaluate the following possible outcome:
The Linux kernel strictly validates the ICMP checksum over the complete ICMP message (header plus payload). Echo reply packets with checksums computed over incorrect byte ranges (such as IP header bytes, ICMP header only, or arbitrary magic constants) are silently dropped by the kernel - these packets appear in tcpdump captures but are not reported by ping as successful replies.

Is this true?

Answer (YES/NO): NO